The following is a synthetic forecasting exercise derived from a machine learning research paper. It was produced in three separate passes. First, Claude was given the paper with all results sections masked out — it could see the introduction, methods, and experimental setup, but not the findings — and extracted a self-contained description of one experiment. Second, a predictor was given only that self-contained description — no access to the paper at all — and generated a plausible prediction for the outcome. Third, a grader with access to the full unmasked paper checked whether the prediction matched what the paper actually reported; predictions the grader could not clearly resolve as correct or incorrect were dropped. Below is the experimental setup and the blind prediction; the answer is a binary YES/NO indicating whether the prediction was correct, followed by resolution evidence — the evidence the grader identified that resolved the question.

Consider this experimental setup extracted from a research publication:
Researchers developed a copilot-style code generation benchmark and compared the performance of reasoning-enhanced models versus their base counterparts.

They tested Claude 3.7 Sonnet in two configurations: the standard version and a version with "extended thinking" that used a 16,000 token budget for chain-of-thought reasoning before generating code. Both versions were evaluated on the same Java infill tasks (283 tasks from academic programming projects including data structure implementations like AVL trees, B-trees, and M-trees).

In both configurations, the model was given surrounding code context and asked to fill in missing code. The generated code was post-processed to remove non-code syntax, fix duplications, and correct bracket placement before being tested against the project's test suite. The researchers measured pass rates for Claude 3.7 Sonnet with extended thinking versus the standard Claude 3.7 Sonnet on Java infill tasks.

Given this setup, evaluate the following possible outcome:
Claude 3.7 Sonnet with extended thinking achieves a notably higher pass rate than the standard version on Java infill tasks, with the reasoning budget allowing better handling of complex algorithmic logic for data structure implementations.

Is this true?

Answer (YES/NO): YES